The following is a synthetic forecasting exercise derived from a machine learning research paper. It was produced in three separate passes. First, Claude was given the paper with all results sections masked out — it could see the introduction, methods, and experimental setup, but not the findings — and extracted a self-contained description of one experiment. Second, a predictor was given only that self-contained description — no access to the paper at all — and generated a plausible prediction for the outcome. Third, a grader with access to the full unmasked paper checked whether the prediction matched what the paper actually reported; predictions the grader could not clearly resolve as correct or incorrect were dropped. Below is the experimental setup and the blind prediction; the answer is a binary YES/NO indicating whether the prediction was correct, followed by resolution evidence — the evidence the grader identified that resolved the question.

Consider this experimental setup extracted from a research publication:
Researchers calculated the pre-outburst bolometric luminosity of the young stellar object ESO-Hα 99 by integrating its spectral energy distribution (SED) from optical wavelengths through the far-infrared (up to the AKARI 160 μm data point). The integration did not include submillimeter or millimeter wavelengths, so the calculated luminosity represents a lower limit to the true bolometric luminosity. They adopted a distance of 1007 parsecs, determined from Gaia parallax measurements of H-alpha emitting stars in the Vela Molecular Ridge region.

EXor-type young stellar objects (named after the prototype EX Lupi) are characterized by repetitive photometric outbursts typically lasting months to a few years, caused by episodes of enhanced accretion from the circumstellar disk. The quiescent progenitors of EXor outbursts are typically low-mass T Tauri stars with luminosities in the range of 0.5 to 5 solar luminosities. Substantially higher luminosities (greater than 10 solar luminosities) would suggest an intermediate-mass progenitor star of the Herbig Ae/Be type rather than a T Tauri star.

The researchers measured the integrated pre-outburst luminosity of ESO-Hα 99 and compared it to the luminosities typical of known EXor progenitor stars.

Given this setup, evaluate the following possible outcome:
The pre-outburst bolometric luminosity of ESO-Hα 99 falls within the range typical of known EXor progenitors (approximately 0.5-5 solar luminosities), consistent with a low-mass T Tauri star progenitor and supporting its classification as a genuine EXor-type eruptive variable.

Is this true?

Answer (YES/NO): NO